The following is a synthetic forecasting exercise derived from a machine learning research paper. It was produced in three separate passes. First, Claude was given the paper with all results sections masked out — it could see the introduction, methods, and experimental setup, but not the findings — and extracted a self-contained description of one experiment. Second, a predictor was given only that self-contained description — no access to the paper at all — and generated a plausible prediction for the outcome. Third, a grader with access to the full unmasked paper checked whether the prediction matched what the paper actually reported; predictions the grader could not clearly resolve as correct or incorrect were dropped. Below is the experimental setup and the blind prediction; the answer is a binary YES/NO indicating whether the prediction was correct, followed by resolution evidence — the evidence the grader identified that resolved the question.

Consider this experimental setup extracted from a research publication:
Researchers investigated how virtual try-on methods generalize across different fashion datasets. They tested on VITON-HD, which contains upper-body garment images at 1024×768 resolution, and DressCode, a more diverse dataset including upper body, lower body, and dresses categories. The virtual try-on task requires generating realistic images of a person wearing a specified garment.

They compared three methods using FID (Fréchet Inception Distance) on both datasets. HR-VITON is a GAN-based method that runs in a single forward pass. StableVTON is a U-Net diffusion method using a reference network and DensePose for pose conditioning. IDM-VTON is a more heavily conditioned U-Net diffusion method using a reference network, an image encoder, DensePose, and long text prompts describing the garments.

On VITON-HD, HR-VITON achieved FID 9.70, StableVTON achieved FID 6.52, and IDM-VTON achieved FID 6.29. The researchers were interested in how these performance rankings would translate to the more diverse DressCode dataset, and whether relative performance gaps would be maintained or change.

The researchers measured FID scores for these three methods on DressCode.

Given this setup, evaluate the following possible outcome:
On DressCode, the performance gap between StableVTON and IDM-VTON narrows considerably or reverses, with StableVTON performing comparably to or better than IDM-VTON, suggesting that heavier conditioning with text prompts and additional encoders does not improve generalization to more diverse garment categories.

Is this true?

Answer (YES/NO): NO